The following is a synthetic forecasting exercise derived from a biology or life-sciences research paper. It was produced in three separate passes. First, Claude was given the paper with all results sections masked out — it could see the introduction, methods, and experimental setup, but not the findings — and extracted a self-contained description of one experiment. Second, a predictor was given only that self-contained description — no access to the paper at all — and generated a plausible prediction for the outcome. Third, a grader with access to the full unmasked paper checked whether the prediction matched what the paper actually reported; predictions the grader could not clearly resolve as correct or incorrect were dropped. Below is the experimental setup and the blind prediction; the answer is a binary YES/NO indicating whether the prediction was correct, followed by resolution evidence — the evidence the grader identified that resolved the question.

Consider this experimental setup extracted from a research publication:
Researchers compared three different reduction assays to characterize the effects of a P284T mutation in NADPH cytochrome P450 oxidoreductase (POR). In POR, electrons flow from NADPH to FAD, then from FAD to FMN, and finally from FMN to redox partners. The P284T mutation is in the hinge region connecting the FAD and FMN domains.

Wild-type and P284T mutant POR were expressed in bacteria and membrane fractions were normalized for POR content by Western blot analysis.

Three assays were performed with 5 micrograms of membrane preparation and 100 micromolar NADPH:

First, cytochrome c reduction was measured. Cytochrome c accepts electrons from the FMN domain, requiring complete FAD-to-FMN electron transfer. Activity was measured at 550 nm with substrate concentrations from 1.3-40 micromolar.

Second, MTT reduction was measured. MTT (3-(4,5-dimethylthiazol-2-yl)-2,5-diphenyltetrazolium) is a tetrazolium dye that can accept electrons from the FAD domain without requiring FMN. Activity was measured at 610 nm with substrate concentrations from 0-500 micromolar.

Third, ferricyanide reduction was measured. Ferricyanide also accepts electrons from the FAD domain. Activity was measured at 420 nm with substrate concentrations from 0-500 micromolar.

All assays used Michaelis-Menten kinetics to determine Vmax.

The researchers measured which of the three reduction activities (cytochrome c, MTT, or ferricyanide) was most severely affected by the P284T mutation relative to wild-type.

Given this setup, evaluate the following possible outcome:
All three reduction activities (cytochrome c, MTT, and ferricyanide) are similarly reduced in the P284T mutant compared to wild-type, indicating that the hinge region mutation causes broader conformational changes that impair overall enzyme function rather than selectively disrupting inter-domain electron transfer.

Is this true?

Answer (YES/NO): NO